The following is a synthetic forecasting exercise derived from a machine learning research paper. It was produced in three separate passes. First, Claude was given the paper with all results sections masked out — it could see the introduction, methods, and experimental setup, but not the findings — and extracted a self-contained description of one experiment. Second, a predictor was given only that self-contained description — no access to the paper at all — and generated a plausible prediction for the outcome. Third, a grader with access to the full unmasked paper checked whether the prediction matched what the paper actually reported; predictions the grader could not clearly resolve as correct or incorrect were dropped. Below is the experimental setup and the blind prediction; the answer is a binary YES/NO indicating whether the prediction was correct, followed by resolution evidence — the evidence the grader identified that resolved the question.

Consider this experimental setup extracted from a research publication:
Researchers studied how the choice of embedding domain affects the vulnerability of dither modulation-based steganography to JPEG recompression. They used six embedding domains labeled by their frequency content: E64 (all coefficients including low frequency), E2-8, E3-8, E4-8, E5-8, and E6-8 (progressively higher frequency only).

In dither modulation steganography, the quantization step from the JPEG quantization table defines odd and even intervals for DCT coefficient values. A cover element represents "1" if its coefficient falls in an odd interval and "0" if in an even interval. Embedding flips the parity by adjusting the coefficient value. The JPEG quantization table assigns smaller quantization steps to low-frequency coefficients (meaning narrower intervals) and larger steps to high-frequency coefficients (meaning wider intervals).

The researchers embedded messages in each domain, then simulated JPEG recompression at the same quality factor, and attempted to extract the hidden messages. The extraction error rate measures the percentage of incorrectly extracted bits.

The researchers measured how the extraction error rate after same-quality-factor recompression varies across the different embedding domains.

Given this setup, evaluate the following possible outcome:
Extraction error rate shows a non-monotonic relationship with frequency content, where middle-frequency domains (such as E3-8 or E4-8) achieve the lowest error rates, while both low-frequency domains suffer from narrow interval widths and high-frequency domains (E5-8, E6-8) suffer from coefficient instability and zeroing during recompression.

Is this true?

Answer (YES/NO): NO